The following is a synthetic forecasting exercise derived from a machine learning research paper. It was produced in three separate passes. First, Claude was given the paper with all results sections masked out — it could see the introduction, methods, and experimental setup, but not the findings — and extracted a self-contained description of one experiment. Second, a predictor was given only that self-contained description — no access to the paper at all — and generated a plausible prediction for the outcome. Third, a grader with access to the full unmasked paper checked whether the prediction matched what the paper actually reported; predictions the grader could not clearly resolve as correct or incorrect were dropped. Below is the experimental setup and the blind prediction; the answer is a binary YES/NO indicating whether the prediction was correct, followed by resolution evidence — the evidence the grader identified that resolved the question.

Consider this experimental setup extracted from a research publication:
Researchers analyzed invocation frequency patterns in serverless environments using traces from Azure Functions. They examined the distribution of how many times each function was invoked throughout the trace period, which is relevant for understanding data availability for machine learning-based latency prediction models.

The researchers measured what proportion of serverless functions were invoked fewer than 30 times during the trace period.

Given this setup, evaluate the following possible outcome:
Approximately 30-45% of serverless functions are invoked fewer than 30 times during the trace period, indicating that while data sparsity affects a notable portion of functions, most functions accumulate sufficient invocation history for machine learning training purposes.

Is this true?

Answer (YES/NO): NO